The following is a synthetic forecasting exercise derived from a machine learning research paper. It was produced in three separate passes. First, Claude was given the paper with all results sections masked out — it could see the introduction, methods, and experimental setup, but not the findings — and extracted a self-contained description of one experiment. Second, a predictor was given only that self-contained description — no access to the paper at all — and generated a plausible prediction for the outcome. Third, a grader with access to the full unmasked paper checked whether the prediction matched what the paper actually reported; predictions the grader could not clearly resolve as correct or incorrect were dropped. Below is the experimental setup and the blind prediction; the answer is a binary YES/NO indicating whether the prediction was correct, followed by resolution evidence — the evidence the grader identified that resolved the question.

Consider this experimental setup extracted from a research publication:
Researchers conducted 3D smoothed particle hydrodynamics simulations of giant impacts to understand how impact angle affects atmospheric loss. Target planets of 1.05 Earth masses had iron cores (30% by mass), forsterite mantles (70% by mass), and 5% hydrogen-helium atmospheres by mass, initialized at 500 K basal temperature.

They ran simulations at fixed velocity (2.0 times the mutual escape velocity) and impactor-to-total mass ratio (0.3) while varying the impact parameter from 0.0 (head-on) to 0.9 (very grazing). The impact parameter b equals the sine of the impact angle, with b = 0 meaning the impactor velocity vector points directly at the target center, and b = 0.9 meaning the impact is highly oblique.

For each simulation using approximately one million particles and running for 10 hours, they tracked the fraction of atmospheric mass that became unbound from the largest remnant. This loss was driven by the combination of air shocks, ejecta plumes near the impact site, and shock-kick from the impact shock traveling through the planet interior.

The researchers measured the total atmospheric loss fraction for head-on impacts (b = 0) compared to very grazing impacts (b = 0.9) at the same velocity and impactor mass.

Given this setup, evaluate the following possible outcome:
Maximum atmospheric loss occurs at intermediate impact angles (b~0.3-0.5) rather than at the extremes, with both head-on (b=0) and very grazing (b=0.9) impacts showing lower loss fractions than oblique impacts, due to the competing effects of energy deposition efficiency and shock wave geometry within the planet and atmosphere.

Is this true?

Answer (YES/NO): NO